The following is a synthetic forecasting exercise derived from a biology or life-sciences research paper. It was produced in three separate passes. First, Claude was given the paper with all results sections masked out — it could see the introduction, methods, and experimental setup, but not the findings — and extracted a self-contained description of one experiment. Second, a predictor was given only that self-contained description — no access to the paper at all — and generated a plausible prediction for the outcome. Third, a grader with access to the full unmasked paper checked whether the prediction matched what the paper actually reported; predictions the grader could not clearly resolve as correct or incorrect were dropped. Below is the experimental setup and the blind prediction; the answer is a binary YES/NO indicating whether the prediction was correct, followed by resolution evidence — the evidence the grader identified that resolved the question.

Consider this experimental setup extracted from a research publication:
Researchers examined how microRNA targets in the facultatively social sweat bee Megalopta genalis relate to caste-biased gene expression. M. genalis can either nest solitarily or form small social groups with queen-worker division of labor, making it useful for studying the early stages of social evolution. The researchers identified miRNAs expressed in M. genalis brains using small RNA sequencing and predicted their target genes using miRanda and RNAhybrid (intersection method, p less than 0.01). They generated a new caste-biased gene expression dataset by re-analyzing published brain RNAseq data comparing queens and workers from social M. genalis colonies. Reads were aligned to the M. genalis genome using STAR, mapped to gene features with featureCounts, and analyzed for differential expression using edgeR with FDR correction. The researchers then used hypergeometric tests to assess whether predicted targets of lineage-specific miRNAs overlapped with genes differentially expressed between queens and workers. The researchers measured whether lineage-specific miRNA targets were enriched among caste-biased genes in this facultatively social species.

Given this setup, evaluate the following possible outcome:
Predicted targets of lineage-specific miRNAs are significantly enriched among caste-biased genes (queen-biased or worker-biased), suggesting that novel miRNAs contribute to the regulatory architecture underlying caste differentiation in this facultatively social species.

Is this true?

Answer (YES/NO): NO